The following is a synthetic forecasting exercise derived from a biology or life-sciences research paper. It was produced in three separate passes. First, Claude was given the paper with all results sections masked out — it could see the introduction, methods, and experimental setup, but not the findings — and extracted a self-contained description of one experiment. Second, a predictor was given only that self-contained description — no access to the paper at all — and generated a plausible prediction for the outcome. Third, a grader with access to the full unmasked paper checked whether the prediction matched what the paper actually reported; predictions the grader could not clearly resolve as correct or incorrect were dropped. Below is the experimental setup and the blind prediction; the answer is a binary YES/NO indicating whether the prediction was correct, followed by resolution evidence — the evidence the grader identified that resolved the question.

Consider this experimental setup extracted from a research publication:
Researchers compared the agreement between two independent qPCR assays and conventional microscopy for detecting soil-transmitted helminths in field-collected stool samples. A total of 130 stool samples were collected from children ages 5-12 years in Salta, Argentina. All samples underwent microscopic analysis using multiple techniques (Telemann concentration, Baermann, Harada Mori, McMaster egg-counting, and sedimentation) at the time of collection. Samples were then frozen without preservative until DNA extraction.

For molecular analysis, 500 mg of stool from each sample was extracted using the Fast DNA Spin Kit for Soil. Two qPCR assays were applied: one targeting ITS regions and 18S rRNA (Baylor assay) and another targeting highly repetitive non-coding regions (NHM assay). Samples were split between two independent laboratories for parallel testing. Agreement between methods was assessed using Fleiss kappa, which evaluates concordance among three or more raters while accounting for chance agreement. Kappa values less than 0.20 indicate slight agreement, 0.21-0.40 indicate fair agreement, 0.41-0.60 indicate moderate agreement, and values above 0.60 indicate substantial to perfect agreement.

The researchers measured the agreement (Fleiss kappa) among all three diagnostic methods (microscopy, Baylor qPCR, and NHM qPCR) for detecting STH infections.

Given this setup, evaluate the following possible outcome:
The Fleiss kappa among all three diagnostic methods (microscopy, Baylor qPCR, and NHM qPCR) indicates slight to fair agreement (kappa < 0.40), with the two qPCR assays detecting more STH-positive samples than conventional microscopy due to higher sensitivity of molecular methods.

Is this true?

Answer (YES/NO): YES